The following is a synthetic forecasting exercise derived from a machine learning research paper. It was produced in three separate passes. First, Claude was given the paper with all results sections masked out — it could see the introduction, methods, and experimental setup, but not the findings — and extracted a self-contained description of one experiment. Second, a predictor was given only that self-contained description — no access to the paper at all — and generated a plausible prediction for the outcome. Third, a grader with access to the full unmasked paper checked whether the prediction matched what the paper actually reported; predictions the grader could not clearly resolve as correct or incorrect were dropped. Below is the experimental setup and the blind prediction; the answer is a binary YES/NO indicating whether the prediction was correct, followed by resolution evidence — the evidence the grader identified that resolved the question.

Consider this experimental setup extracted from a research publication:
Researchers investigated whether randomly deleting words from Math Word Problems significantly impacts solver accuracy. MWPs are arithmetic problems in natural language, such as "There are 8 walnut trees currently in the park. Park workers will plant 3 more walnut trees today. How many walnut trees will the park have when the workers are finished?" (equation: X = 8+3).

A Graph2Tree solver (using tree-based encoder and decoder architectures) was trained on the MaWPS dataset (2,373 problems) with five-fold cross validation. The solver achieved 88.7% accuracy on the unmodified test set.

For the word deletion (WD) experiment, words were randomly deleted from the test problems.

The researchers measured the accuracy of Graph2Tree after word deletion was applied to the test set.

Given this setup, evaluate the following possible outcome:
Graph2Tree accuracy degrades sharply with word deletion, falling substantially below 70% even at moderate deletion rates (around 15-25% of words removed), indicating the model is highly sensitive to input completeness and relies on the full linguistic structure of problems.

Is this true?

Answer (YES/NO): NO